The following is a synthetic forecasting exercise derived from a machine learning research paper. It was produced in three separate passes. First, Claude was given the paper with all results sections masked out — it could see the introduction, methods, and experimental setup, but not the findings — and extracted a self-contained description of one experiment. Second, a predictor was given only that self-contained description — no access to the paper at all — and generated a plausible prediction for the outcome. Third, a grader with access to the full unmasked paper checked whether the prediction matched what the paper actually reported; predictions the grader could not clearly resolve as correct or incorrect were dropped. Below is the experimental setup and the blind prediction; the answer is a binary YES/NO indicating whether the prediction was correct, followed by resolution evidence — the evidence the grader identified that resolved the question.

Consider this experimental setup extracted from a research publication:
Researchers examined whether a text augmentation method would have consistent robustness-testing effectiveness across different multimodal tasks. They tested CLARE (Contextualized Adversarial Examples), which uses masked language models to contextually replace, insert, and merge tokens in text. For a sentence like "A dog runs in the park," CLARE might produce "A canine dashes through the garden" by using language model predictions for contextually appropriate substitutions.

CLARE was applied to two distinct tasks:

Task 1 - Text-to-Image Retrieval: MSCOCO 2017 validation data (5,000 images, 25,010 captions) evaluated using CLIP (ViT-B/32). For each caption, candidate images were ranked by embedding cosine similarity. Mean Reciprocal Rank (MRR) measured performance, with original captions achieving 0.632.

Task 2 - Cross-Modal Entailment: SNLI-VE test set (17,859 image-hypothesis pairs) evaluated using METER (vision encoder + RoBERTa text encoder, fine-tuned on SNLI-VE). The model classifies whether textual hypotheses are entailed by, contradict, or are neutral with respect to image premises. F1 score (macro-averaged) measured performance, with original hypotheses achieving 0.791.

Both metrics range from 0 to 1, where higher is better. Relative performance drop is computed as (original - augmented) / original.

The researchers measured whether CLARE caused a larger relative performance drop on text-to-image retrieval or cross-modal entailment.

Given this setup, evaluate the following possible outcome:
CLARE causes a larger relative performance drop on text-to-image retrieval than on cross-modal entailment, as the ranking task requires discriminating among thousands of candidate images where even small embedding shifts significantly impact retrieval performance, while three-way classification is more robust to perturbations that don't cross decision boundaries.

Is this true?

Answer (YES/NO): NO